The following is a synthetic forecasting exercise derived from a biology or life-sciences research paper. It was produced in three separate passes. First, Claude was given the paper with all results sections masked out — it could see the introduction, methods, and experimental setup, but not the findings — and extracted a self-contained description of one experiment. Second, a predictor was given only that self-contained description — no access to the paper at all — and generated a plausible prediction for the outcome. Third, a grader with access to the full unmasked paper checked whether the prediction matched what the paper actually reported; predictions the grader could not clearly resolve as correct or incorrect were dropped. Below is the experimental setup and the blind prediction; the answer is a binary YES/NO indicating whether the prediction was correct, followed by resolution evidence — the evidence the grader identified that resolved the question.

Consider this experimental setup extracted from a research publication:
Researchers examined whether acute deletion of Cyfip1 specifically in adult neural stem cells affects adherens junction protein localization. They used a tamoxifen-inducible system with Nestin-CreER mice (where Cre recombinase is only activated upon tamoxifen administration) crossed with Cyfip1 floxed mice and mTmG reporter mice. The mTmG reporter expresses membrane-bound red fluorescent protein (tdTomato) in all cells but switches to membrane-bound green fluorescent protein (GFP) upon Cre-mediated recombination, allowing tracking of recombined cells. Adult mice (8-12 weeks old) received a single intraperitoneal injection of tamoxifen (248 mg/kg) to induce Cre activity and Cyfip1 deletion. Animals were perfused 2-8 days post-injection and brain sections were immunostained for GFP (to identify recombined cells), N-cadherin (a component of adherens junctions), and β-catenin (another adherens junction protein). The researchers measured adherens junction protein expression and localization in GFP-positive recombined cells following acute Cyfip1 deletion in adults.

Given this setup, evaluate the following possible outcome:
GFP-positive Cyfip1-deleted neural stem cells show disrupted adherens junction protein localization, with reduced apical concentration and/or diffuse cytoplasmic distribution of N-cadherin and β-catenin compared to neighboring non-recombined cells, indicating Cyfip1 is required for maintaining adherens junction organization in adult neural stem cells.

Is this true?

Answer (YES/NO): NO